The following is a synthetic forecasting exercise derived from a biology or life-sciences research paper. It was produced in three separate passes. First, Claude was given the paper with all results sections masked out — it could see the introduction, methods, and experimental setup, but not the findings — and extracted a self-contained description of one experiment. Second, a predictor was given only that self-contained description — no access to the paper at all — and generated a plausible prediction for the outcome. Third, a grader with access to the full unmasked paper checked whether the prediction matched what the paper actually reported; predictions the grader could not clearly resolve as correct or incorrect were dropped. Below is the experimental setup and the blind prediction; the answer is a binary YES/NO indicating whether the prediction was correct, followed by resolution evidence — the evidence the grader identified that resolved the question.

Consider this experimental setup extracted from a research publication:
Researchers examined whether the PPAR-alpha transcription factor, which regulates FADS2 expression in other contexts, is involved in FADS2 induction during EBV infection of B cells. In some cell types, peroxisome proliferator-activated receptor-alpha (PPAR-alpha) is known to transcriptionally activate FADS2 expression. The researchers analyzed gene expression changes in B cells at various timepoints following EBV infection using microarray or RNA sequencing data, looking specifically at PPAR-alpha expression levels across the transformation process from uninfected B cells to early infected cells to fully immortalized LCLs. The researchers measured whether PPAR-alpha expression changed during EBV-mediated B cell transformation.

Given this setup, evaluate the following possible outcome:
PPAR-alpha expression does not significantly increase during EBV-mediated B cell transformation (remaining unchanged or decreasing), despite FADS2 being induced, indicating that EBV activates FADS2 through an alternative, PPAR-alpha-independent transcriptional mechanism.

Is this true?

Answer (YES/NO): YES